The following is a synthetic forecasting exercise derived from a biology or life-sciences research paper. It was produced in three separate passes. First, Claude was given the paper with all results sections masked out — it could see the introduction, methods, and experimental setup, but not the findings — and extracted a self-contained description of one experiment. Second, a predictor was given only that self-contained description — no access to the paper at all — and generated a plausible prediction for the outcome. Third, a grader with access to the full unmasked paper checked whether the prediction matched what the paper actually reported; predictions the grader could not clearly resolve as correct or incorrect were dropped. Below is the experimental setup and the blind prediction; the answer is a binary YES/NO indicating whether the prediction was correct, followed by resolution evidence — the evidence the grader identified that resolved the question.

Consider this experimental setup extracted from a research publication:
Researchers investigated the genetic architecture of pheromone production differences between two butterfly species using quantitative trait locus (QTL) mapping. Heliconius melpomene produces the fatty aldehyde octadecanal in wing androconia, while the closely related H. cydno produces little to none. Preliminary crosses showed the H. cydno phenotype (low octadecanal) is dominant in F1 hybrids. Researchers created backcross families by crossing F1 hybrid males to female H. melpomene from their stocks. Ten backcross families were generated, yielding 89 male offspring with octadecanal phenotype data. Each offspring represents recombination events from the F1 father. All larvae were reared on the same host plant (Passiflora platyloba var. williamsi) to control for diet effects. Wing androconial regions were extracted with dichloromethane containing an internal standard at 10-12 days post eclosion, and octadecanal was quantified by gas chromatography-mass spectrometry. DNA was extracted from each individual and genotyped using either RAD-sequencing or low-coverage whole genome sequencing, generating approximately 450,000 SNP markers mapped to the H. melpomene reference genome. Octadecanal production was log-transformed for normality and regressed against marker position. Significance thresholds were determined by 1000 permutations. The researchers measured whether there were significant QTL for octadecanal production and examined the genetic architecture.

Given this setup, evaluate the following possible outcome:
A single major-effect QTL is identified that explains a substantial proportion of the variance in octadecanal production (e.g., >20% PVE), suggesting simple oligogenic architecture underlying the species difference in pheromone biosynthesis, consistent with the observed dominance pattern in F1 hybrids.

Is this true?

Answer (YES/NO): YES